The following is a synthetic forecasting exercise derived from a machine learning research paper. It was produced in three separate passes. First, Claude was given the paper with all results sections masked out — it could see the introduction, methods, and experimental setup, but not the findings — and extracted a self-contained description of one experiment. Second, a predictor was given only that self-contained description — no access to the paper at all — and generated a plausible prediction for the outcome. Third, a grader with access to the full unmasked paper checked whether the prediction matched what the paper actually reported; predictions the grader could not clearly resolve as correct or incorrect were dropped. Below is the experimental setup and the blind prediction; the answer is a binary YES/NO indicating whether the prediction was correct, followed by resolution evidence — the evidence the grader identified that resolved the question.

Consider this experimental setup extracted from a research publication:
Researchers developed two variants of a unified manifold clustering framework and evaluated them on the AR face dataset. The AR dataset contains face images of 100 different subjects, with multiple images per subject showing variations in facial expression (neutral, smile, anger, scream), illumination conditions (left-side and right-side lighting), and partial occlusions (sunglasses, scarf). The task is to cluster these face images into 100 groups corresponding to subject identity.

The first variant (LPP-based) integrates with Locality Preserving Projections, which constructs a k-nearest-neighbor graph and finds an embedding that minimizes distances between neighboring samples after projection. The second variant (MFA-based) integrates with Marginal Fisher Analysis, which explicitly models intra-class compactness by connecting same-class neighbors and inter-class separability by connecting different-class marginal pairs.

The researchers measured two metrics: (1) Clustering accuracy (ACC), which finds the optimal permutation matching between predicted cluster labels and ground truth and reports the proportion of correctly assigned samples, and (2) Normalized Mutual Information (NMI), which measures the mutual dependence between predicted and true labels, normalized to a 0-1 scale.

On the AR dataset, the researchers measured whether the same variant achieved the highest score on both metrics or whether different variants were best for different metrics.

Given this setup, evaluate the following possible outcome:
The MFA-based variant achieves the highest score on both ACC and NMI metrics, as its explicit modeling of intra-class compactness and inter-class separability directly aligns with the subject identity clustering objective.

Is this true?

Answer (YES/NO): YES